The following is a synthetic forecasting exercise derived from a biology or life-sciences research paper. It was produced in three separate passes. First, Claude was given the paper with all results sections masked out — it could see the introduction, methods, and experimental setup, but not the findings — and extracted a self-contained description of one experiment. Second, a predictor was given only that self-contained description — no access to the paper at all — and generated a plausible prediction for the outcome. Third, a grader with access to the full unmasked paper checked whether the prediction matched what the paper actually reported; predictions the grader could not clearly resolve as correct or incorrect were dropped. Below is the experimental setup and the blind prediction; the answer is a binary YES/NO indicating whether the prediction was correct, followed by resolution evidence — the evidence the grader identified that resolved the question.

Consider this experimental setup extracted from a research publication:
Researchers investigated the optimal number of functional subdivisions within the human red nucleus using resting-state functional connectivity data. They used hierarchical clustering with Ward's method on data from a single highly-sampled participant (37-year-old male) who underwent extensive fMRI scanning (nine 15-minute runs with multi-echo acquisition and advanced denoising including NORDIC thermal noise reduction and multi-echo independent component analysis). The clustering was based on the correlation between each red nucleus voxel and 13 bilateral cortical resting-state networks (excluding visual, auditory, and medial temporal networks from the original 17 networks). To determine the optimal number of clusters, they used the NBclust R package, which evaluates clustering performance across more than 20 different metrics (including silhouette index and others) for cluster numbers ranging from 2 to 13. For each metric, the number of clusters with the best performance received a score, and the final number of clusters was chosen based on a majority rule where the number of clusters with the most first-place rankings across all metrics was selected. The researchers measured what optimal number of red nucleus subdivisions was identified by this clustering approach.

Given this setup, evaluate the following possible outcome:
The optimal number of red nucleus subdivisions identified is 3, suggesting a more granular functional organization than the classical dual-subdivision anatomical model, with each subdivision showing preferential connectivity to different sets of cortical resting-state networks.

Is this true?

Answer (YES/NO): NO